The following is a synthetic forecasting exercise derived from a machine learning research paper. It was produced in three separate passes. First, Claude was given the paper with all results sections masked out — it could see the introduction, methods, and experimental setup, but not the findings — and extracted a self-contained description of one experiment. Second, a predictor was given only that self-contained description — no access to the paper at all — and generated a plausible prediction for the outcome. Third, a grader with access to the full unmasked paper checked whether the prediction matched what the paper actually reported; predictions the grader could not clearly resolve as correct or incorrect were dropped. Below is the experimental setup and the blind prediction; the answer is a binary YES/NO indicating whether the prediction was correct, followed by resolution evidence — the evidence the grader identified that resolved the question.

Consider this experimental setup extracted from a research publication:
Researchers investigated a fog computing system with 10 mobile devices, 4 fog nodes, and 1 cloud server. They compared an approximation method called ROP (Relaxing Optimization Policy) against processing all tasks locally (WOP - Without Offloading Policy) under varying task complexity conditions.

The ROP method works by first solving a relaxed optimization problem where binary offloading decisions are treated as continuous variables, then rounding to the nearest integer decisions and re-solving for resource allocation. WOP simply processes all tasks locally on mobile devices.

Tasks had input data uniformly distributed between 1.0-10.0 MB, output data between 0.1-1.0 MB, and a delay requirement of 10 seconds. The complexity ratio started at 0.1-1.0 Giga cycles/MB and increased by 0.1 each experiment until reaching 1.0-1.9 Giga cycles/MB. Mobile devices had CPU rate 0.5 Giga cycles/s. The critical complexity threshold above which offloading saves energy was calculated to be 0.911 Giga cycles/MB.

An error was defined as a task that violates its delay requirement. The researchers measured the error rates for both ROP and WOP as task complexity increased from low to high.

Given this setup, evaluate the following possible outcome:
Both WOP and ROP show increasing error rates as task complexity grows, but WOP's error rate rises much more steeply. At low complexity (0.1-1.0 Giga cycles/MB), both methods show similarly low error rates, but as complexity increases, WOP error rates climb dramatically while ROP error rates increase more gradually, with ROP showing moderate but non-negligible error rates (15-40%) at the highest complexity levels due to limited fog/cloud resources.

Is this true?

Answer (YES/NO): NO